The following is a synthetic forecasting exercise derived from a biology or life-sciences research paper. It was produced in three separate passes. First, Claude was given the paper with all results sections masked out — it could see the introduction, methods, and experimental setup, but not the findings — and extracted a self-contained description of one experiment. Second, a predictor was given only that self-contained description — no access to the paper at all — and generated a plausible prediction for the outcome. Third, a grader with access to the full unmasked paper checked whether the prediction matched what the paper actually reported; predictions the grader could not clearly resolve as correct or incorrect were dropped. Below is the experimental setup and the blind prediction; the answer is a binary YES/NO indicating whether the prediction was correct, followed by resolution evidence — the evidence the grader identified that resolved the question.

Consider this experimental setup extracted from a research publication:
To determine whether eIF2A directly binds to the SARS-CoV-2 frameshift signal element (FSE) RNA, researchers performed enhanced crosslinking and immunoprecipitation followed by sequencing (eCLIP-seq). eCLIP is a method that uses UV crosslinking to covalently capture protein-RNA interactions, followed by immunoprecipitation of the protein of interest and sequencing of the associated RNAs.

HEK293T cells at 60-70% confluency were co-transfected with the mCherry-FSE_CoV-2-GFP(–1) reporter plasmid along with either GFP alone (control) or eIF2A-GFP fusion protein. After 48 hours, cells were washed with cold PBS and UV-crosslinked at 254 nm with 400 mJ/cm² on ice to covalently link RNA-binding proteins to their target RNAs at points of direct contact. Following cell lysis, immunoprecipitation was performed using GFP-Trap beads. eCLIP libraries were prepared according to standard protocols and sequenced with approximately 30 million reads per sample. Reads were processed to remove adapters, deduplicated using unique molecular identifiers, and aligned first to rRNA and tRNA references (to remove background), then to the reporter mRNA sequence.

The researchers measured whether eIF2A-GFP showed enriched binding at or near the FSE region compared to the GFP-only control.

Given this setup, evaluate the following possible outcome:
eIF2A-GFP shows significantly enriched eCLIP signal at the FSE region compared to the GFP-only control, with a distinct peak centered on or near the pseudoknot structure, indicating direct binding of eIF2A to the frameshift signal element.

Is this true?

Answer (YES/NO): NO